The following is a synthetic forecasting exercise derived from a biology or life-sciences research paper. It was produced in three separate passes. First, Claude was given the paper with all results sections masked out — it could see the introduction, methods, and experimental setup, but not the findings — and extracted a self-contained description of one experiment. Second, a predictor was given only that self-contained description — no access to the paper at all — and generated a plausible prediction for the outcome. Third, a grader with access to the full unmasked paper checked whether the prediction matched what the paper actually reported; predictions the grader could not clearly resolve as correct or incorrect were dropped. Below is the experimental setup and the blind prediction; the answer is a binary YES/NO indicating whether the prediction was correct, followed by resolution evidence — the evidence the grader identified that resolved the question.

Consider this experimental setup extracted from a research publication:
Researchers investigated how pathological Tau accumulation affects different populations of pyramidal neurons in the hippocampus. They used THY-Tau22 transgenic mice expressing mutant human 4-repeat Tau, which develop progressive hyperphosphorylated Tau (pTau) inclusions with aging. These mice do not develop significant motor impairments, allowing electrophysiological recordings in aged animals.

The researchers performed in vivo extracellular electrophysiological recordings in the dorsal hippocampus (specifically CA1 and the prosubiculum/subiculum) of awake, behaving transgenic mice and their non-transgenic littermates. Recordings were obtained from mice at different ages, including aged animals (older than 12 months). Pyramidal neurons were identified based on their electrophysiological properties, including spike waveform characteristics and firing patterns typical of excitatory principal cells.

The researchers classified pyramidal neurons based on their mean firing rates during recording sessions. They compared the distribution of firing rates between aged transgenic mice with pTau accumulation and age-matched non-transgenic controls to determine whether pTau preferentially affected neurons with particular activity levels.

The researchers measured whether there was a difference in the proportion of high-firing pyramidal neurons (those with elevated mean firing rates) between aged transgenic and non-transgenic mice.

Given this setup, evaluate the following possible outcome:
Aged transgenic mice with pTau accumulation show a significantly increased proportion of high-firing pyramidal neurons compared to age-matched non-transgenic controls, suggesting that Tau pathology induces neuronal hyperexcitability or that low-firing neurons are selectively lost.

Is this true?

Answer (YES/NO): NO